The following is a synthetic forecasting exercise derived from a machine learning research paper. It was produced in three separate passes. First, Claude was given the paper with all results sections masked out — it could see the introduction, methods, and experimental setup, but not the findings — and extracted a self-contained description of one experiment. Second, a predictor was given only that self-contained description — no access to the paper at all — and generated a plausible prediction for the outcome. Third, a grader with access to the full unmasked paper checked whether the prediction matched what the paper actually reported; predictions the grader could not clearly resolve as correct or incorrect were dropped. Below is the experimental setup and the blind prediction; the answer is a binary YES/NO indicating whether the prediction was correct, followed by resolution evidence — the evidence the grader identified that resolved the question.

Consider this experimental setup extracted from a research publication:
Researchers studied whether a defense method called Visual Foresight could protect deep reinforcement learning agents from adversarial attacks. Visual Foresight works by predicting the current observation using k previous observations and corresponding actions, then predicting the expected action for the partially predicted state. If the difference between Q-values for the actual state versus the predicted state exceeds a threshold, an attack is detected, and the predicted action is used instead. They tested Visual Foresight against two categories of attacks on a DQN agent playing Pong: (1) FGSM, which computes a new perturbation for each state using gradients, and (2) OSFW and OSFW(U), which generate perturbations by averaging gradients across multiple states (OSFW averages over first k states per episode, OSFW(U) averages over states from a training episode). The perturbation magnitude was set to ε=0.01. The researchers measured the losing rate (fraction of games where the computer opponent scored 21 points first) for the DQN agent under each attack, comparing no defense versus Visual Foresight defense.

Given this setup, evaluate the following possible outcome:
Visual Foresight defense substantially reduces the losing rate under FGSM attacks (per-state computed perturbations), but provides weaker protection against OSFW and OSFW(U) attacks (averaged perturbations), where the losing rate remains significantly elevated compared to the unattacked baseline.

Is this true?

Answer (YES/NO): YES